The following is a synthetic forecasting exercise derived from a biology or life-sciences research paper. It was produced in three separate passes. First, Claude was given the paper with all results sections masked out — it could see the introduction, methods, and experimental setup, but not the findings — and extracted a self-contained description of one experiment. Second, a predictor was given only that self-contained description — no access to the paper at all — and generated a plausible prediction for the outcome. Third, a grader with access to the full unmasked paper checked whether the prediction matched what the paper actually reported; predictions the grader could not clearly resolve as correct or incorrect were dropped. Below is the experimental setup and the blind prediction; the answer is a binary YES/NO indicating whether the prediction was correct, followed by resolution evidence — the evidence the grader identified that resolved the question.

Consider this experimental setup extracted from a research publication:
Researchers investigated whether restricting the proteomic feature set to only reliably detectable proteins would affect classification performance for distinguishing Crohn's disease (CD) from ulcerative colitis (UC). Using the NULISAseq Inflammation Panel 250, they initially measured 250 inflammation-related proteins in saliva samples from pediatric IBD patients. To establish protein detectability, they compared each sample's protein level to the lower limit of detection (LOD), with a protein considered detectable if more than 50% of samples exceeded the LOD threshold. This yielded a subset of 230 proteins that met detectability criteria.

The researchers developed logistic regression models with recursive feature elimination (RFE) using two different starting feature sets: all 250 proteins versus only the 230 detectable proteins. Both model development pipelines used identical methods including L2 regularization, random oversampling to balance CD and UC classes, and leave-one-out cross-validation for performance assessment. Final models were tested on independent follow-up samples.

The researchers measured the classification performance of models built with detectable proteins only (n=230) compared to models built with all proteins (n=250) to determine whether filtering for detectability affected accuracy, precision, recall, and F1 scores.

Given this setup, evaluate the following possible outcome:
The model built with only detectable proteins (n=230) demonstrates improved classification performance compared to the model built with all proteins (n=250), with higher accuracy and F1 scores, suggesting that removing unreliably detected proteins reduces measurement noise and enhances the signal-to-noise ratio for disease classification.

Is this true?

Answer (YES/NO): NO